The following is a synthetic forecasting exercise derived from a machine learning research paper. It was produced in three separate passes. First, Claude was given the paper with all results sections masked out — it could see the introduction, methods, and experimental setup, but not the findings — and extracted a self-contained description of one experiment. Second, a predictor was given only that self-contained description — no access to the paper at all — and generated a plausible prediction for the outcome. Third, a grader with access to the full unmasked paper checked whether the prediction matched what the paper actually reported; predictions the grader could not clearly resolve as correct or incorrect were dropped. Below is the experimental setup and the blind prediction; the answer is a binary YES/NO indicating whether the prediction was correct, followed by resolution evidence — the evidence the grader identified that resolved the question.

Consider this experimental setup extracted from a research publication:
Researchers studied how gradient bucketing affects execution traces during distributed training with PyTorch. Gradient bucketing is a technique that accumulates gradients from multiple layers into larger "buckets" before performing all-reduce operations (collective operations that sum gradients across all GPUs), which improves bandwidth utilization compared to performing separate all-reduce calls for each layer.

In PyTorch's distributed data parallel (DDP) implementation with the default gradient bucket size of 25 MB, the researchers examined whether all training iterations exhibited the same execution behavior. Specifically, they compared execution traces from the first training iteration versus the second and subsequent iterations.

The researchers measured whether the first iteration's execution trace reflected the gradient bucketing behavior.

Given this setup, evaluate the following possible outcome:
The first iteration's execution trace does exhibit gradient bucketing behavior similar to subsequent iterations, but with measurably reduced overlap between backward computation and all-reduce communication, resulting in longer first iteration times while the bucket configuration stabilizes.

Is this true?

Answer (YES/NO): NO